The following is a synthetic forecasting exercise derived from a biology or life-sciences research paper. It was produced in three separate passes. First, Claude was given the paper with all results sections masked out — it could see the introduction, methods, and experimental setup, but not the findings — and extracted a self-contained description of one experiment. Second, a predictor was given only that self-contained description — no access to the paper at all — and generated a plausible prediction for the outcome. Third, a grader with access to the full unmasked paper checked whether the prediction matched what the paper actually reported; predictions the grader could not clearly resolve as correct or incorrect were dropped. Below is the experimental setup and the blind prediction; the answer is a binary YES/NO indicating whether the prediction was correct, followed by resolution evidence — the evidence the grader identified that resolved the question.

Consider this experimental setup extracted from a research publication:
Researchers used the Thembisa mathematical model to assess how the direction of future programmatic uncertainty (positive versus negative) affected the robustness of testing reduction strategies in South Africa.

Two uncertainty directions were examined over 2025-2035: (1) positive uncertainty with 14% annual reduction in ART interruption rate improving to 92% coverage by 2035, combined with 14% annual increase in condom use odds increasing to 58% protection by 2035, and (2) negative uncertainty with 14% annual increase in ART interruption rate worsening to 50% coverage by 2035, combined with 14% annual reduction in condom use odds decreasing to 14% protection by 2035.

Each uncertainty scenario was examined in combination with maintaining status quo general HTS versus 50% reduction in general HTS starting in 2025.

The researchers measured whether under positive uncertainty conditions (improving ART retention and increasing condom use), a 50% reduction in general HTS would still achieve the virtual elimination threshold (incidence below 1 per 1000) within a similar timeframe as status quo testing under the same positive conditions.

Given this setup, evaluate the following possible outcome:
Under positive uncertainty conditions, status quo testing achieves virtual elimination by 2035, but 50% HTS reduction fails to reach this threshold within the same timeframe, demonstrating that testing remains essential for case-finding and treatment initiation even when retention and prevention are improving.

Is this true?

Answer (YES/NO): NO